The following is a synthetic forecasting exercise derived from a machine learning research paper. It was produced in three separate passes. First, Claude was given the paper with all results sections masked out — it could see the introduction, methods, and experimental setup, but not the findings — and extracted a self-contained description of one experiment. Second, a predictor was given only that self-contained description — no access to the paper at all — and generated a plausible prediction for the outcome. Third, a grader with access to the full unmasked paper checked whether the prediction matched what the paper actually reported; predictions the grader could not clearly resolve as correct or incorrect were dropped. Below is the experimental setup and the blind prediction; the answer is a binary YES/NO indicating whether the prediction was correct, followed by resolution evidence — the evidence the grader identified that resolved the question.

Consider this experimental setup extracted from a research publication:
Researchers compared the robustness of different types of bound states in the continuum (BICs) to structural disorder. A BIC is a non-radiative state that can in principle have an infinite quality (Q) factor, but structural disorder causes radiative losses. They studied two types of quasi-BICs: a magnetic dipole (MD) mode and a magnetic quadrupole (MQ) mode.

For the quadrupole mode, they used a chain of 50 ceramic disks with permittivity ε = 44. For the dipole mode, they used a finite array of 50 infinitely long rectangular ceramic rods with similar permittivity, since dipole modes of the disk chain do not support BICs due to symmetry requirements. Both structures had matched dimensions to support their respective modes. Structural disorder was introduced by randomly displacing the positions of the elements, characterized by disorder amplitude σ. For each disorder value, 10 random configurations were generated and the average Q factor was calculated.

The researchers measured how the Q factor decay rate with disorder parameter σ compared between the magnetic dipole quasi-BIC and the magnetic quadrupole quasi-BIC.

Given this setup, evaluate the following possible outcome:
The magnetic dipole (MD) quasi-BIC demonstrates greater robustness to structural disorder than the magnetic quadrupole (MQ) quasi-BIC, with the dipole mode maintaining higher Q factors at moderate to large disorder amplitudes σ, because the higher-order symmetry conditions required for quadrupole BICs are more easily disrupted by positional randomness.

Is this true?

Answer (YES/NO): NO